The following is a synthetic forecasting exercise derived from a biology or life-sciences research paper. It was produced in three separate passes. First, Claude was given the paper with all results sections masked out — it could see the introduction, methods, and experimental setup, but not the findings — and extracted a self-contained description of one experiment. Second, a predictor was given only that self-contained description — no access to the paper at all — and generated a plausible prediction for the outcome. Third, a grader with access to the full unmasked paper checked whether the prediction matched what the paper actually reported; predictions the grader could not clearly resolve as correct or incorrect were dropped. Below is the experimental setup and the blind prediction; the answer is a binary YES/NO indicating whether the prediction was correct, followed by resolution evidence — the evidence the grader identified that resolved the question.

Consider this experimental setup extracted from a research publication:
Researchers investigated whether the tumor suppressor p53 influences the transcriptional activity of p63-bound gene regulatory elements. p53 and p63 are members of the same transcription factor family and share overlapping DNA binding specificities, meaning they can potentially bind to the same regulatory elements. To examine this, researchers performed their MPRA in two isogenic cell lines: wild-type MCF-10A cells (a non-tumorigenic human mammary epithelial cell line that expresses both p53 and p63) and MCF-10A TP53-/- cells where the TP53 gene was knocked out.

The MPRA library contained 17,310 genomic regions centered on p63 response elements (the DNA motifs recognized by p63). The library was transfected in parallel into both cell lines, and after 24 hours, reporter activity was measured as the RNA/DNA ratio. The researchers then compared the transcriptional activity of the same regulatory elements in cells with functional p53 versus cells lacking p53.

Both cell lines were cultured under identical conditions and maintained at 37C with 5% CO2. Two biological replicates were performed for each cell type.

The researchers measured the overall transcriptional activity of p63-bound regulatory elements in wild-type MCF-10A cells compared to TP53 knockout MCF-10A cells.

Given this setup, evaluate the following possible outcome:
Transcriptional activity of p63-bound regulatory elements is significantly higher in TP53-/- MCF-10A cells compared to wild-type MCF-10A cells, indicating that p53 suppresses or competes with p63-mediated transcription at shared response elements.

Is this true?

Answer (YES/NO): NO